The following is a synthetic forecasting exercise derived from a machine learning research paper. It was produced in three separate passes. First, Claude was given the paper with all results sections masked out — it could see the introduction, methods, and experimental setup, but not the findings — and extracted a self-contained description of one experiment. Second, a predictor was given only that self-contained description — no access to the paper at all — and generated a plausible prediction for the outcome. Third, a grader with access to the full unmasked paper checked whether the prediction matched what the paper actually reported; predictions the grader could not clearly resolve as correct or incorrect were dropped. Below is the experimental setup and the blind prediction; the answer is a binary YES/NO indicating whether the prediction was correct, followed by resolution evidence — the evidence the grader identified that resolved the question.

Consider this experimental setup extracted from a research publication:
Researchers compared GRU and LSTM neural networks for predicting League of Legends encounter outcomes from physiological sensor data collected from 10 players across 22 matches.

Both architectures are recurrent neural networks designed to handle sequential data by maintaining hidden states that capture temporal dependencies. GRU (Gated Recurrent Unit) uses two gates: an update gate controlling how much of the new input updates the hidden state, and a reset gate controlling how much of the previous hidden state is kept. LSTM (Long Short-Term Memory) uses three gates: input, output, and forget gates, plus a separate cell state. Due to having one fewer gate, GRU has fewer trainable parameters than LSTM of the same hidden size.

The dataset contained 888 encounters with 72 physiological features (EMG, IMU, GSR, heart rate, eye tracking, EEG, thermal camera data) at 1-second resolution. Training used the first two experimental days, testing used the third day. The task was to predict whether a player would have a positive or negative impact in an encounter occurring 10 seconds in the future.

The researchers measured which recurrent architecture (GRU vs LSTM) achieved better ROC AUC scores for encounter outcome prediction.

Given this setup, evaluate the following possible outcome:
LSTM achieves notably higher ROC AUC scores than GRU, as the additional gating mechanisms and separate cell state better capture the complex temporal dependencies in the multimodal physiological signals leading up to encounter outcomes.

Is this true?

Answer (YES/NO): NO